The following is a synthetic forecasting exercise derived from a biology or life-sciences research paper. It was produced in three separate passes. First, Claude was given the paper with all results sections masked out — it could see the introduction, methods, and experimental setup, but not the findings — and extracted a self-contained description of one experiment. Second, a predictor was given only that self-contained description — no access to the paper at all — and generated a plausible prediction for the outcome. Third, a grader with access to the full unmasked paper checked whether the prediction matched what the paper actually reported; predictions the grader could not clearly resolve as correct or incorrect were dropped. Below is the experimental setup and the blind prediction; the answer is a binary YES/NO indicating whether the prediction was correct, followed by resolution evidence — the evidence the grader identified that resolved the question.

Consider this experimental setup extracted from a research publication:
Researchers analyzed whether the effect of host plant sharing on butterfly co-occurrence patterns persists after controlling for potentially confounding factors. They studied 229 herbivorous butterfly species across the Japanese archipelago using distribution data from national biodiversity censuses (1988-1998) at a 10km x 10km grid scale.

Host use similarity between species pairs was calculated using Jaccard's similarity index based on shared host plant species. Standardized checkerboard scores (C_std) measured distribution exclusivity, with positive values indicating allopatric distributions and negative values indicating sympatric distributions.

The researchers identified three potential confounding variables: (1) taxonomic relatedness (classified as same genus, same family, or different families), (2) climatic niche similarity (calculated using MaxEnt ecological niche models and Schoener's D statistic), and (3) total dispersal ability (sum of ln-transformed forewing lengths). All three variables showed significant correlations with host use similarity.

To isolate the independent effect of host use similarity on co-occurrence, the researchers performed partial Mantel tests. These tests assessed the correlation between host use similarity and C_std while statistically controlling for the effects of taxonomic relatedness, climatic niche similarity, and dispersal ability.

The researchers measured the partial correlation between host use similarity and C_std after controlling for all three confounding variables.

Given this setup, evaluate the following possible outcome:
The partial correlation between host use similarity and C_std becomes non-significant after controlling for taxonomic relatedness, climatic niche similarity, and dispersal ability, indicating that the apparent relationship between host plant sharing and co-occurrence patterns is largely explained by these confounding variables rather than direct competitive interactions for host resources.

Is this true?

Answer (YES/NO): NO